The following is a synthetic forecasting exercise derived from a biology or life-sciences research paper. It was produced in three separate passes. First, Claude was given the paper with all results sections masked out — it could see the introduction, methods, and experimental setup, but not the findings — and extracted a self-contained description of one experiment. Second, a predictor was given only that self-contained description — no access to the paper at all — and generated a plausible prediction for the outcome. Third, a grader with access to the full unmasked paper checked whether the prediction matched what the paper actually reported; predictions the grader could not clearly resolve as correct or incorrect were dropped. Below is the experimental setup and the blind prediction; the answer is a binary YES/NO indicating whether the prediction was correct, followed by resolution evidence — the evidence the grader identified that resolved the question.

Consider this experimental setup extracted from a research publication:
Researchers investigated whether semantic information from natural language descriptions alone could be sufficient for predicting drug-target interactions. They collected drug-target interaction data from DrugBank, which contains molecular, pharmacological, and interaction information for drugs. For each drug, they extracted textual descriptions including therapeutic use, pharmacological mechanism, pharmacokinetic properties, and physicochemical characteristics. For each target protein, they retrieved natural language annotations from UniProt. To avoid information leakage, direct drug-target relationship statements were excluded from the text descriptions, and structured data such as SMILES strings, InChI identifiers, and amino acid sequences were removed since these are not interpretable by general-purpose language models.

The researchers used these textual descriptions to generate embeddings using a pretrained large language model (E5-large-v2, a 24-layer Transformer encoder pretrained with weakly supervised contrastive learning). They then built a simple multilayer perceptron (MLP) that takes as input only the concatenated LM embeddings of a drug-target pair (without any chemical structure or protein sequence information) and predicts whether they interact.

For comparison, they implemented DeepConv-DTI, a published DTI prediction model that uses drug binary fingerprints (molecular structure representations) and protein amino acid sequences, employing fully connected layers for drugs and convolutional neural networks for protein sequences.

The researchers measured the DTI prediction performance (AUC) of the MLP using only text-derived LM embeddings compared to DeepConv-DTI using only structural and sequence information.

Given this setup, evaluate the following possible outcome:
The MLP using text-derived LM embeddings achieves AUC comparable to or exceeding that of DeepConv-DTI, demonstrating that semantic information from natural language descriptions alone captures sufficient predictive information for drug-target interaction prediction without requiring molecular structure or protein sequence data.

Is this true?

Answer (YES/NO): YES